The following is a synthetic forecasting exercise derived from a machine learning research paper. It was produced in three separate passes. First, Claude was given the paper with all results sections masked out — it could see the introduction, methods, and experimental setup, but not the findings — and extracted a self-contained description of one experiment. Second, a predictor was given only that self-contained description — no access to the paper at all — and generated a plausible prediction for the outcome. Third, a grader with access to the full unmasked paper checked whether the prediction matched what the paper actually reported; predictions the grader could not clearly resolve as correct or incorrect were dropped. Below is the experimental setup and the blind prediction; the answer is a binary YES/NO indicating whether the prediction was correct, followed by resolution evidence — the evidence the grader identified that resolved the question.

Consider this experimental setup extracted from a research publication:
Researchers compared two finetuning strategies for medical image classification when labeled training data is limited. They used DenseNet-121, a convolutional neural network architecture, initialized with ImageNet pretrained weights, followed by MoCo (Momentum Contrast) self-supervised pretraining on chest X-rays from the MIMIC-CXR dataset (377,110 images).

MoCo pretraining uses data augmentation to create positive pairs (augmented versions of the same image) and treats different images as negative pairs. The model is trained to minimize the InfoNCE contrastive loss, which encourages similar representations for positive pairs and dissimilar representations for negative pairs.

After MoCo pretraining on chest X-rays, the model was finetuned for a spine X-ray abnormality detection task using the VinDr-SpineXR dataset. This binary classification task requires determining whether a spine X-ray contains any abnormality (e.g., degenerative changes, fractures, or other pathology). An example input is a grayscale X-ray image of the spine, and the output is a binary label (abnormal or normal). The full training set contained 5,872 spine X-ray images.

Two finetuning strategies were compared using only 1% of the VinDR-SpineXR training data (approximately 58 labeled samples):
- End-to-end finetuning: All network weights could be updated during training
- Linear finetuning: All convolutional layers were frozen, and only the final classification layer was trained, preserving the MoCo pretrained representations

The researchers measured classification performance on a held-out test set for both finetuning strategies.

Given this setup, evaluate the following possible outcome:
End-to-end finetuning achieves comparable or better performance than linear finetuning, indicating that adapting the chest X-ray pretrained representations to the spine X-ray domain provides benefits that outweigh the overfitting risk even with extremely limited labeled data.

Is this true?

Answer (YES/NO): NO